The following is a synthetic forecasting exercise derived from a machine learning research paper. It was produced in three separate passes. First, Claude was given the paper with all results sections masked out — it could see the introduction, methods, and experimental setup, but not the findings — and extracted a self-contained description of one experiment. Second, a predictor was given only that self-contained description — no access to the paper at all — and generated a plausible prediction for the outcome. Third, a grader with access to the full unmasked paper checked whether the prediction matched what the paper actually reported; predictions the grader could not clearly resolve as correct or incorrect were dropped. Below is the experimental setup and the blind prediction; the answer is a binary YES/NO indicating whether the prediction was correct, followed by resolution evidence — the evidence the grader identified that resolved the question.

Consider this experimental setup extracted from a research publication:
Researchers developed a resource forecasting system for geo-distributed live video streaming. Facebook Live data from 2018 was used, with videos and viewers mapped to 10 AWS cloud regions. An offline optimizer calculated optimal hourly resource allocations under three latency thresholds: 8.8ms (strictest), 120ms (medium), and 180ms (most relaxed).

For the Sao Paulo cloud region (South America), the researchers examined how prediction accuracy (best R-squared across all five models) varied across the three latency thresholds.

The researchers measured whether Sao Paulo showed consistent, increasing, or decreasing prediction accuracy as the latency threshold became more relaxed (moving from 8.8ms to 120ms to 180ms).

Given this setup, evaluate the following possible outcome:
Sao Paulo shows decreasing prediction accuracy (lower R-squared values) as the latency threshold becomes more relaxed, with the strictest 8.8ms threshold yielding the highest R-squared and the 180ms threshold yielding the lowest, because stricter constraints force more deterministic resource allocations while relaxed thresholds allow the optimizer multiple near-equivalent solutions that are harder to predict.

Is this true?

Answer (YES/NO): NO